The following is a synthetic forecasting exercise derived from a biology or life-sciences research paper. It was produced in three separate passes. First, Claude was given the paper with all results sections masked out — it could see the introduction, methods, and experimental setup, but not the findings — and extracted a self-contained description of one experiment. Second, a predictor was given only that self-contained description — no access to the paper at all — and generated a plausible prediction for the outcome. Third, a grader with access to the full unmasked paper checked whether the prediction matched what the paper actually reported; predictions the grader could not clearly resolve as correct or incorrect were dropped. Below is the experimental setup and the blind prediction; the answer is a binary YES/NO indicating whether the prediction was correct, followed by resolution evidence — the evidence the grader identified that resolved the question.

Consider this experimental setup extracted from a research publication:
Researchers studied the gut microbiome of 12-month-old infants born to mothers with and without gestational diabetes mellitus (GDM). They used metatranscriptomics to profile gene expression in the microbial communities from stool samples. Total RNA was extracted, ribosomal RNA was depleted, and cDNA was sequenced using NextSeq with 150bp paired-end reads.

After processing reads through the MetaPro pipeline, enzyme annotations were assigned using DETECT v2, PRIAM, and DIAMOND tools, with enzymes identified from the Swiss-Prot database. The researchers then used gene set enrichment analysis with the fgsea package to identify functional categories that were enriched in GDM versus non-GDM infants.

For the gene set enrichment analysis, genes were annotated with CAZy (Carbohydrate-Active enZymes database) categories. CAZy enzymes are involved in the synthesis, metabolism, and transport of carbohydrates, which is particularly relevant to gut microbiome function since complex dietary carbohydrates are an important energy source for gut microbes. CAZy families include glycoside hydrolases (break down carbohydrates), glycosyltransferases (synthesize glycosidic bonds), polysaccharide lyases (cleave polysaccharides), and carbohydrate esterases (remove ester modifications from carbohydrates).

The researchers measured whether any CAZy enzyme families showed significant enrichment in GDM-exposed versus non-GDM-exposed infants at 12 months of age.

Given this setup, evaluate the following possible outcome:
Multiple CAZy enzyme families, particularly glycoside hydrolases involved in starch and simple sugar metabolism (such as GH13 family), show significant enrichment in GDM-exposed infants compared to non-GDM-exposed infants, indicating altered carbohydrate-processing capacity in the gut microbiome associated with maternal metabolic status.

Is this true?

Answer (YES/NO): NO